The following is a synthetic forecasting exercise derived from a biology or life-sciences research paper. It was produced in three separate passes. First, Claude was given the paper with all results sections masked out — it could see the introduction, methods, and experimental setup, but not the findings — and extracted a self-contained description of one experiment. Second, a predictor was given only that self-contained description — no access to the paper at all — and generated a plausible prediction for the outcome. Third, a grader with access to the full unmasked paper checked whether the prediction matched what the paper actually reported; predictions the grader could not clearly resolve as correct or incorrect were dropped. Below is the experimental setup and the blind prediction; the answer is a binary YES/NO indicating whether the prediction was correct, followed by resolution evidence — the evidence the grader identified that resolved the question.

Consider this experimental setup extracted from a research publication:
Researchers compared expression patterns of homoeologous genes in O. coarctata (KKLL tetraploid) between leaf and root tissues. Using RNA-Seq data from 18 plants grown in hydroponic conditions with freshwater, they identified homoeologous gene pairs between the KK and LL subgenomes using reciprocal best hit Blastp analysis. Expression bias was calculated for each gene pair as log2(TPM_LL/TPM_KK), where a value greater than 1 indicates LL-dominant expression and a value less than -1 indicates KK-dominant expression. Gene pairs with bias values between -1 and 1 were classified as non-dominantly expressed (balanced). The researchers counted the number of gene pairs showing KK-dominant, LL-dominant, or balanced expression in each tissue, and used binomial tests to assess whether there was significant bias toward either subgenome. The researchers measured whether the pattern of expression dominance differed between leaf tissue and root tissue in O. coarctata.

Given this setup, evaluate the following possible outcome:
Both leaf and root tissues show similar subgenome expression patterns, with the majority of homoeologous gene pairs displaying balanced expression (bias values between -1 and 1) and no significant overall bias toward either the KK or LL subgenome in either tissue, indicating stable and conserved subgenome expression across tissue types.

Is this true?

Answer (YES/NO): NO